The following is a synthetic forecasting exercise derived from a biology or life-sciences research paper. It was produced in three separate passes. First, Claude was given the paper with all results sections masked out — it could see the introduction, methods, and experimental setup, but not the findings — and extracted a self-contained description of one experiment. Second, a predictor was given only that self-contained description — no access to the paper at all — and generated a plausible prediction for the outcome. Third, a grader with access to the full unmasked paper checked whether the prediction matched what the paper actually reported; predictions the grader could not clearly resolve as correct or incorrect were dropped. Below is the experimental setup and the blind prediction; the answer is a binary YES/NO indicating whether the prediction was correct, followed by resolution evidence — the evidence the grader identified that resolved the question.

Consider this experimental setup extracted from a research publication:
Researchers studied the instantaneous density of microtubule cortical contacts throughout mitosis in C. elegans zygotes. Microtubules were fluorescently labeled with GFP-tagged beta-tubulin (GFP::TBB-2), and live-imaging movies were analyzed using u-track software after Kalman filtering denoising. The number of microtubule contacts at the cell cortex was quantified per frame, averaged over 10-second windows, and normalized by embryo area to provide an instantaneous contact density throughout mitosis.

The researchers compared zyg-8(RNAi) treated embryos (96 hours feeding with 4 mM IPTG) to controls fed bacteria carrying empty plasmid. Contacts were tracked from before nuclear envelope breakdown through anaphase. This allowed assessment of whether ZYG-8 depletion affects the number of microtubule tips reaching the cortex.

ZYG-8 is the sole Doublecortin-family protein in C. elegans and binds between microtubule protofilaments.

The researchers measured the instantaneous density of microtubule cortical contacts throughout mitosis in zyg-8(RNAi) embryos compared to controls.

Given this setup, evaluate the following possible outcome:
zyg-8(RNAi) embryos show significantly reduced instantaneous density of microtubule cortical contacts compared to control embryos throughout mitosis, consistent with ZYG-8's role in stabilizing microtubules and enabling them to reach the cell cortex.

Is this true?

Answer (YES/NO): NO